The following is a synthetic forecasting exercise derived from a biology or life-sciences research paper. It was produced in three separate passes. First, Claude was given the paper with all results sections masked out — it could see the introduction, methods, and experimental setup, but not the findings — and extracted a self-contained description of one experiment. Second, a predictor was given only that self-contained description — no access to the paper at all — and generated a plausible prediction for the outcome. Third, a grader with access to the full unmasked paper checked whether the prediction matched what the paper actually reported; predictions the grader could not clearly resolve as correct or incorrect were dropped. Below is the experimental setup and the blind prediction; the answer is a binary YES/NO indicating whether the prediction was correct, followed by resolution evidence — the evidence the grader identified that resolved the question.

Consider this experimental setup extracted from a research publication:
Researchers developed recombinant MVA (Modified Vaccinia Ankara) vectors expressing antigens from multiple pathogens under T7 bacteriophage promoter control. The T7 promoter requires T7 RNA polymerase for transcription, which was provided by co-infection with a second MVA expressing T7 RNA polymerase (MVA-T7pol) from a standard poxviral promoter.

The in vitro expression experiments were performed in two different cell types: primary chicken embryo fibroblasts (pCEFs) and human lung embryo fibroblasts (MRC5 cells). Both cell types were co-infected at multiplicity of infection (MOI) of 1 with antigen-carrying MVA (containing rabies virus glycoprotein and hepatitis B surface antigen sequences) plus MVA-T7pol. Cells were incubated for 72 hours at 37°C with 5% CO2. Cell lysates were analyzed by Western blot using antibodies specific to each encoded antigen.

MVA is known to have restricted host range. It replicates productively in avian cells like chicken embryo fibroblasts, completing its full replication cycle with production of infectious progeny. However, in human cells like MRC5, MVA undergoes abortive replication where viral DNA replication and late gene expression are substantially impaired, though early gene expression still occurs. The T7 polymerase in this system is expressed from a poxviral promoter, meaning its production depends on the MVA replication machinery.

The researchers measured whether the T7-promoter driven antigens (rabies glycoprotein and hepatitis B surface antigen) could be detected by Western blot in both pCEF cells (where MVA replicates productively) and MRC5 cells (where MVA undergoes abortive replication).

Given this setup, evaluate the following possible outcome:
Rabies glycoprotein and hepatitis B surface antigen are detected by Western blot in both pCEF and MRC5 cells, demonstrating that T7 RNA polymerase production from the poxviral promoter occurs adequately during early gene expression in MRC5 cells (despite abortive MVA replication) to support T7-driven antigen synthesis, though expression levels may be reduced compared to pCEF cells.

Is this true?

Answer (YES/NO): YES